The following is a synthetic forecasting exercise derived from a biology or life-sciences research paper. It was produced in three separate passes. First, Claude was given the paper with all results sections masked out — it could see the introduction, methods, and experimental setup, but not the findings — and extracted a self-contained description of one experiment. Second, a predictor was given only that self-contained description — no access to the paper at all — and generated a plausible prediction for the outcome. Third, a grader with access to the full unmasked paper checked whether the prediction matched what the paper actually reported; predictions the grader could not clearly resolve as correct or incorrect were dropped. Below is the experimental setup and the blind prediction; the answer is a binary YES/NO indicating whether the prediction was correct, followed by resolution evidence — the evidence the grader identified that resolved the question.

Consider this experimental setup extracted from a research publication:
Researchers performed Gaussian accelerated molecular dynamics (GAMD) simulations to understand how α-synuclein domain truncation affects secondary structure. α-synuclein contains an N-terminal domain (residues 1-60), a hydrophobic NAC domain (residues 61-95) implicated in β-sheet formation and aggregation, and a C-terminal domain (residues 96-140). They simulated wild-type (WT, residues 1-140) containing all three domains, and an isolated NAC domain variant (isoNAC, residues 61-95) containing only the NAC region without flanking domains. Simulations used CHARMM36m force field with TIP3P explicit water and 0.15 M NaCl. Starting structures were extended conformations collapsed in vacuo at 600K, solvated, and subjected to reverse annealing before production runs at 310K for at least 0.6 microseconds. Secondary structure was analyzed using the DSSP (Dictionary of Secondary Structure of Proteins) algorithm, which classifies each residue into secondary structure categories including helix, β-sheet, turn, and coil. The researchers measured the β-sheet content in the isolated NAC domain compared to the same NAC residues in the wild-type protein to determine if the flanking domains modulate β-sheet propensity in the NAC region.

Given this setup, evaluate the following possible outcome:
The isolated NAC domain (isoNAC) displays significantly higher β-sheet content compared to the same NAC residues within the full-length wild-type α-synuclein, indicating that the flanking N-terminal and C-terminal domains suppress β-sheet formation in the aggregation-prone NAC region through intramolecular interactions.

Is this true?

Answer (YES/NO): NO